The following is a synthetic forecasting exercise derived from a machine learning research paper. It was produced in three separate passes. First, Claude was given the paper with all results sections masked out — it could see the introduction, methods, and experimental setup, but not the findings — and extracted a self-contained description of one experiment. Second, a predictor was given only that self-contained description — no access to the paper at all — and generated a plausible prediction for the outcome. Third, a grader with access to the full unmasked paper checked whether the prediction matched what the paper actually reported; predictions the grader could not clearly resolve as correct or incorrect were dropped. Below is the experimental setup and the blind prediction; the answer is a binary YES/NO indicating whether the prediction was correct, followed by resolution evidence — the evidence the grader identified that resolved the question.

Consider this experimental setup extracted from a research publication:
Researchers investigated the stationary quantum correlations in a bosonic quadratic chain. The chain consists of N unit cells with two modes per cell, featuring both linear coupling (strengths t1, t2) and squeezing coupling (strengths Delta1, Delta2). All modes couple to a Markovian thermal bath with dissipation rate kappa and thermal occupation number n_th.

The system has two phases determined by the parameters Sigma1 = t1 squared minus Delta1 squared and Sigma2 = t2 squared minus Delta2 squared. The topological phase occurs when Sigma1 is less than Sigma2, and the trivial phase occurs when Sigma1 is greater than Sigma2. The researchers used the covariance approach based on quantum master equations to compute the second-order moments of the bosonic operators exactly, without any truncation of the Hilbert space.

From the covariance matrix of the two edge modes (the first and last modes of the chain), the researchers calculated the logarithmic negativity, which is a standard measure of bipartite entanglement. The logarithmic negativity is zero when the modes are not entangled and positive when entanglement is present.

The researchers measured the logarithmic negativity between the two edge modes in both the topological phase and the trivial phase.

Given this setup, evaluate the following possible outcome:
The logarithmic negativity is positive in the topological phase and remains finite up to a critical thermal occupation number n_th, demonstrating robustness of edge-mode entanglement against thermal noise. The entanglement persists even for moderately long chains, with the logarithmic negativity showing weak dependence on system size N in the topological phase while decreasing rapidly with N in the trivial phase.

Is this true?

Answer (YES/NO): NO